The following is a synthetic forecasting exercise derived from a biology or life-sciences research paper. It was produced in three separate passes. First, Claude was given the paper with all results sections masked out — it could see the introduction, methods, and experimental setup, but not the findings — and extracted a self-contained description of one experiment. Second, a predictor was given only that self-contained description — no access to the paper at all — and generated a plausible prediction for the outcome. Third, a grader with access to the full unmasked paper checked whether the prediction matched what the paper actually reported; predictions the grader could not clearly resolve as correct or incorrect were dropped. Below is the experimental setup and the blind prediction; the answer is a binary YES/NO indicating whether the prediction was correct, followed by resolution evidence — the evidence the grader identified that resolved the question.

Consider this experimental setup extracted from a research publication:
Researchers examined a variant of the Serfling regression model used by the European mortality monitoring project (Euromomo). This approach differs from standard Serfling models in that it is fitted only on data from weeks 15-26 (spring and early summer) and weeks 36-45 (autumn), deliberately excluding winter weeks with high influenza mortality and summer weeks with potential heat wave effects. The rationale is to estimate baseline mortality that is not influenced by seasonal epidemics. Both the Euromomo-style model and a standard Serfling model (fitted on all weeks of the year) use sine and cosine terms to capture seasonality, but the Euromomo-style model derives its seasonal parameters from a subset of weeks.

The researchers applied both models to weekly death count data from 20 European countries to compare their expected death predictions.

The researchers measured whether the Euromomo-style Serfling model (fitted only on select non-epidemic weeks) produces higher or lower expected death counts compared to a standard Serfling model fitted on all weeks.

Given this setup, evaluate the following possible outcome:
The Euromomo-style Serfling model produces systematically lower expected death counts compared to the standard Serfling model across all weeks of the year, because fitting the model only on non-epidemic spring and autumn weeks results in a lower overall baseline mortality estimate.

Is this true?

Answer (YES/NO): NO